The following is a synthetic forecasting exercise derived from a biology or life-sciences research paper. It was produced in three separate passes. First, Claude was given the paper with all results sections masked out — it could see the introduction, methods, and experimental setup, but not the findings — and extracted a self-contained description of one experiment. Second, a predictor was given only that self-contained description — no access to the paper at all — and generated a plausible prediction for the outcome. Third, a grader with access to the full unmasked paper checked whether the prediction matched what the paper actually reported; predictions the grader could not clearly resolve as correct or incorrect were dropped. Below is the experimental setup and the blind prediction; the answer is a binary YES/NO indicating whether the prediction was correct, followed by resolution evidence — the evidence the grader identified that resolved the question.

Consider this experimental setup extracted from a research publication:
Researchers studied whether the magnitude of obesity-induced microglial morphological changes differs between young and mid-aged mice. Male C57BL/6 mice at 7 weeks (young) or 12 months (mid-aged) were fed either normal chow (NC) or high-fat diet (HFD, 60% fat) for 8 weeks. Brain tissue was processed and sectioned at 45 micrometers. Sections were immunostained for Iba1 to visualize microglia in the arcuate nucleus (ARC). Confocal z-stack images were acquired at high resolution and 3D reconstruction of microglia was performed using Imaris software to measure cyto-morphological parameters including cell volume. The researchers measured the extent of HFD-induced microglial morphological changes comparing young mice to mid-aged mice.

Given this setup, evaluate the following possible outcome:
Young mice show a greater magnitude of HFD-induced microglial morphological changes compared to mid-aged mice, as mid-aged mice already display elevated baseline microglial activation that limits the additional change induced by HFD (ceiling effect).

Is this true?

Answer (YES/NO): NO